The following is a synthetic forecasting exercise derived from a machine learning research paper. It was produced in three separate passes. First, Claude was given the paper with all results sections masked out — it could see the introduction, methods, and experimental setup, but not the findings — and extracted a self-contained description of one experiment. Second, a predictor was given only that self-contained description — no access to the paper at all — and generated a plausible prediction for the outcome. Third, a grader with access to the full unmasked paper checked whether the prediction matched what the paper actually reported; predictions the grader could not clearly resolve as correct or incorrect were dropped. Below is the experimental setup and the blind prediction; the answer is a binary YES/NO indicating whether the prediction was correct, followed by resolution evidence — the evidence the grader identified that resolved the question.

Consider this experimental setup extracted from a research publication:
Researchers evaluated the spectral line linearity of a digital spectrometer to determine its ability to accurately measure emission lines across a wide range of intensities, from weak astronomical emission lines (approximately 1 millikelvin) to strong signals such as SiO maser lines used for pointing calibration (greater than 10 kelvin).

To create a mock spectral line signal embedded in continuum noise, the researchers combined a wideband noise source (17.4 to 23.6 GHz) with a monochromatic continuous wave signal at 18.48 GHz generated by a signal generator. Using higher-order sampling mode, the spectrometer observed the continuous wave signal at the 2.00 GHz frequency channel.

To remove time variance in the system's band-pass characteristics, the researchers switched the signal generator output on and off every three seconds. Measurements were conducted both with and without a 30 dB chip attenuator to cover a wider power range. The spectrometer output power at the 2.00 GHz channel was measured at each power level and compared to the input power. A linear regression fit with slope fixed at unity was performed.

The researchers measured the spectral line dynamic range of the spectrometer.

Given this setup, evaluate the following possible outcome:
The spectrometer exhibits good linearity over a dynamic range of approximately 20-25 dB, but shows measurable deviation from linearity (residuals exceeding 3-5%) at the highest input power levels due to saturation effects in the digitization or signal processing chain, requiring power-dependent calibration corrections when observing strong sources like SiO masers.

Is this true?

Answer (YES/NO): NO